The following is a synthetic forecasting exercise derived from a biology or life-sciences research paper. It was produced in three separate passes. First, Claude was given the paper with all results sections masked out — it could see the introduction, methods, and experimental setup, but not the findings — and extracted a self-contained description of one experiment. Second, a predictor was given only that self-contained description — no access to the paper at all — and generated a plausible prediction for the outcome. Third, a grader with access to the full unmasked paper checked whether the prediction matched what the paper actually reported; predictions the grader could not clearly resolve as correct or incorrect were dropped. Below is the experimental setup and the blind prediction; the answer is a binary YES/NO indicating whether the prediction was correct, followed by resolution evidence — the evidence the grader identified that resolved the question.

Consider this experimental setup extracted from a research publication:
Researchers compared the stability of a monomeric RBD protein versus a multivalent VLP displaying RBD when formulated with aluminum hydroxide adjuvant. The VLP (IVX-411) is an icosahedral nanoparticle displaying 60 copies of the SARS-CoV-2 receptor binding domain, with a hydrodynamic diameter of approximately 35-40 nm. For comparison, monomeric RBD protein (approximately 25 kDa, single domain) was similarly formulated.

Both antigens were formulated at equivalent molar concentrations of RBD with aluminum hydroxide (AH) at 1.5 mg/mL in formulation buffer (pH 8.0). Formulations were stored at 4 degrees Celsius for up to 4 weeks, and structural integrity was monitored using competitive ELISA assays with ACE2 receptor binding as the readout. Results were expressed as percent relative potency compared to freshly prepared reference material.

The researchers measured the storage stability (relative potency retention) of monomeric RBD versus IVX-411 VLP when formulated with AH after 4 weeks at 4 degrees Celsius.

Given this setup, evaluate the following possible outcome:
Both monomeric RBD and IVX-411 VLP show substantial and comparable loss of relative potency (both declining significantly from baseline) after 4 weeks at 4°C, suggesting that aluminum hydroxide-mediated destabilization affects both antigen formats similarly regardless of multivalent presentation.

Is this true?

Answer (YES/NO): NO